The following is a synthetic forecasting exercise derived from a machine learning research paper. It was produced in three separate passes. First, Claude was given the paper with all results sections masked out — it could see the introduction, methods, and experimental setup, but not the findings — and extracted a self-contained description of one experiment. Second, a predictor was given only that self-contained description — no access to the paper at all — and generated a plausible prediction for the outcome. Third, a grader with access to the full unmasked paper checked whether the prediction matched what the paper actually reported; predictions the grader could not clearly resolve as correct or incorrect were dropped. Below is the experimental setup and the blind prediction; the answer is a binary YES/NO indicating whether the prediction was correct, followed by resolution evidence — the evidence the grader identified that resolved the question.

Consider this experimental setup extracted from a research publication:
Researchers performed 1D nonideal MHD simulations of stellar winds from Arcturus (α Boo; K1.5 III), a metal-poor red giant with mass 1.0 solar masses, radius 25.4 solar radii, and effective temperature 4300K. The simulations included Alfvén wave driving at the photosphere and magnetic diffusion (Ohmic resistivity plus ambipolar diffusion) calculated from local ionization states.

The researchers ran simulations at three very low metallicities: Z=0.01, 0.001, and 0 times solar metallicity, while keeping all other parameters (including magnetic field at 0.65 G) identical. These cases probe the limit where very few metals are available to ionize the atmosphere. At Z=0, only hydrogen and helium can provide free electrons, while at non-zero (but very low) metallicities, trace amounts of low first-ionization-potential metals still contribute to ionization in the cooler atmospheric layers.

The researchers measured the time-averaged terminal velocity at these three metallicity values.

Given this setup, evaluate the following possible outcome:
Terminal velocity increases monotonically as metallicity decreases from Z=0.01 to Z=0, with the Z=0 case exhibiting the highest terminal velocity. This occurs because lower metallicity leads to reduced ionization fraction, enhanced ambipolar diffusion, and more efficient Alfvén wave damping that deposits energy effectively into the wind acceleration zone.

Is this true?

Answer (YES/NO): NO